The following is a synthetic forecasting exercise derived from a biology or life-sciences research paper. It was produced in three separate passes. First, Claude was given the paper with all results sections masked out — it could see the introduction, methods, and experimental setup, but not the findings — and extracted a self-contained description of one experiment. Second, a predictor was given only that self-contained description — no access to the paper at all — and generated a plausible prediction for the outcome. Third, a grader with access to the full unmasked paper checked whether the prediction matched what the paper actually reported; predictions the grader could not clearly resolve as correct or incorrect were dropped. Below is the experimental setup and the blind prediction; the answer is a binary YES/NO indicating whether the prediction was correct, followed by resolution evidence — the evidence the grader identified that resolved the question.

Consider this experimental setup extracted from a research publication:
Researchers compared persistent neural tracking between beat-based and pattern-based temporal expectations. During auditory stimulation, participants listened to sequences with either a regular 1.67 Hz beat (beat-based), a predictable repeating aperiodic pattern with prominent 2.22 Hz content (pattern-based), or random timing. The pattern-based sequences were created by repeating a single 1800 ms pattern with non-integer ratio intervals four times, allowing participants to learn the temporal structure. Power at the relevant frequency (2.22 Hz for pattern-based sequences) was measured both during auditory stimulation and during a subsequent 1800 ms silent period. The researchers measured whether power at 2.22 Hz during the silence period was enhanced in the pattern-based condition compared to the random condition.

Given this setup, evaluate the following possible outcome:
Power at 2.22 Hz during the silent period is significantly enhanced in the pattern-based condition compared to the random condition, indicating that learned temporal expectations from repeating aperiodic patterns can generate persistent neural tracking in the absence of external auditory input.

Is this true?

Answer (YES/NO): NO